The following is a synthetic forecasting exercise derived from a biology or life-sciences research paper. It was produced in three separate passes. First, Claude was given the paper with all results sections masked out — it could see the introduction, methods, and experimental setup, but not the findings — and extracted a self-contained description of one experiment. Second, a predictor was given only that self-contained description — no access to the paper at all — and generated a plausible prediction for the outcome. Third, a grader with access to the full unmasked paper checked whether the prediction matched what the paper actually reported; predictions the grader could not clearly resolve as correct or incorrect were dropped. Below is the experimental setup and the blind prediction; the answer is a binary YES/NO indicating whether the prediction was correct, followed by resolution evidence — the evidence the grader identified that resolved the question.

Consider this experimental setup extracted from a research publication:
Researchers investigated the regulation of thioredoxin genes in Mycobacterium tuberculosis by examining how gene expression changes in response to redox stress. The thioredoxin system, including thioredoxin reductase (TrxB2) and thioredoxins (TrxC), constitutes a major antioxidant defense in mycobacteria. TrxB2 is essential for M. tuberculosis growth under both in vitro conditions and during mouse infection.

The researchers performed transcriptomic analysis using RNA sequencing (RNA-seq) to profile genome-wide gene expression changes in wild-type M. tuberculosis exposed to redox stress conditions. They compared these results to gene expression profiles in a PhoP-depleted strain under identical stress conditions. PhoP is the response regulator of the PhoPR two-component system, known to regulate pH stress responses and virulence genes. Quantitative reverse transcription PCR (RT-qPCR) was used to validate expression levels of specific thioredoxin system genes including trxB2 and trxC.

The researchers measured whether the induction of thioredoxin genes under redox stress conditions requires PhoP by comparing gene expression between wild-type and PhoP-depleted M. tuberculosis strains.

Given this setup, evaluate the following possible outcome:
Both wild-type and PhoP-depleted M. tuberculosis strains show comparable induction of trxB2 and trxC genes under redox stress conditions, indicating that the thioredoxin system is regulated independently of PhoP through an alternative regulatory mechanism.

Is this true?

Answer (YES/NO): NO